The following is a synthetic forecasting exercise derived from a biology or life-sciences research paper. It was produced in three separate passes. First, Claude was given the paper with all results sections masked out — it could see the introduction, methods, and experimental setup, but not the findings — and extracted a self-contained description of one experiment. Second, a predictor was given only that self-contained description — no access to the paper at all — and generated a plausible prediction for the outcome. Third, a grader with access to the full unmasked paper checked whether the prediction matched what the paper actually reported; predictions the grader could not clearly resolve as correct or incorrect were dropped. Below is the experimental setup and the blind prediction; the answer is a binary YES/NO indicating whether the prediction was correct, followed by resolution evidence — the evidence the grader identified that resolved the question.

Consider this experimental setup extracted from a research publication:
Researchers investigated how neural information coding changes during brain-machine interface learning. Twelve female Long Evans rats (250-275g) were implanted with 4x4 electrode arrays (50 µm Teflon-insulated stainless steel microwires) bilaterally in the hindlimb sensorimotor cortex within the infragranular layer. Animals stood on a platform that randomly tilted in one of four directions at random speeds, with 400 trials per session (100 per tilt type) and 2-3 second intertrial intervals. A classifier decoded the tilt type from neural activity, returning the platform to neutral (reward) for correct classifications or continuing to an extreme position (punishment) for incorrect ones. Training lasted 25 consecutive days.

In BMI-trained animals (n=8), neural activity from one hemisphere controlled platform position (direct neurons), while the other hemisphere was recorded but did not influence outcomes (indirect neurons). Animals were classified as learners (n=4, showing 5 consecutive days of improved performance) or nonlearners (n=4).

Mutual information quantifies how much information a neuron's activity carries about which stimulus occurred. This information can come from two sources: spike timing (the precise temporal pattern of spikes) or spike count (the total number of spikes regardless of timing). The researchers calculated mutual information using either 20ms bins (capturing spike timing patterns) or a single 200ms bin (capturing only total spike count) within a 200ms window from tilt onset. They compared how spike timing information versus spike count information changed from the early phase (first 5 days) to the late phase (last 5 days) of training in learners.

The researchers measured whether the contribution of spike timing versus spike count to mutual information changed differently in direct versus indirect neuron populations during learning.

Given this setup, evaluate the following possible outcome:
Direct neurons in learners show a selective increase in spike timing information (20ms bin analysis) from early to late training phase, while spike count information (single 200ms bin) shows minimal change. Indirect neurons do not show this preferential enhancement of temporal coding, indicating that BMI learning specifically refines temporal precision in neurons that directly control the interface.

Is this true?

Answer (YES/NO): NO